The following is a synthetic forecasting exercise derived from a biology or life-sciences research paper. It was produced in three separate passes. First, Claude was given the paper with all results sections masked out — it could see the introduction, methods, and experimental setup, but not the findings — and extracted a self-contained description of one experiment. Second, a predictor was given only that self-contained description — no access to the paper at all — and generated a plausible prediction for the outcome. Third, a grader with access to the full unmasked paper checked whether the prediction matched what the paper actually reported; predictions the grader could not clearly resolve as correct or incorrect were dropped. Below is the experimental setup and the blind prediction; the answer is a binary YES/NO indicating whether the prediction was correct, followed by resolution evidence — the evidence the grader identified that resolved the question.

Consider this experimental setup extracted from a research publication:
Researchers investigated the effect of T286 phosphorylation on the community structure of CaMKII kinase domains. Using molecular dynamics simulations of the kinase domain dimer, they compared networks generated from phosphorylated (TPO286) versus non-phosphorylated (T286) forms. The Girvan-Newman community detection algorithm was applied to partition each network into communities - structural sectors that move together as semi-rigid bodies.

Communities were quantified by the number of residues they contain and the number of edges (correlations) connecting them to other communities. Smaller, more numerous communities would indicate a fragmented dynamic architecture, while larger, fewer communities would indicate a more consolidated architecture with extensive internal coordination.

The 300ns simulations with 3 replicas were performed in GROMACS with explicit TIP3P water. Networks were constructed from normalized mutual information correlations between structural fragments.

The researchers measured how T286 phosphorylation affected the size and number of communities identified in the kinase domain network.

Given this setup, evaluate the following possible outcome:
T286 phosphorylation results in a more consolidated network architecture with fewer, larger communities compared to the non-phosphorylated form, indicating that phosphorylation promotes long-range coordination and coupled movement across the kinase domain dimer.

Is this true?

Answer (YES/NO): YES